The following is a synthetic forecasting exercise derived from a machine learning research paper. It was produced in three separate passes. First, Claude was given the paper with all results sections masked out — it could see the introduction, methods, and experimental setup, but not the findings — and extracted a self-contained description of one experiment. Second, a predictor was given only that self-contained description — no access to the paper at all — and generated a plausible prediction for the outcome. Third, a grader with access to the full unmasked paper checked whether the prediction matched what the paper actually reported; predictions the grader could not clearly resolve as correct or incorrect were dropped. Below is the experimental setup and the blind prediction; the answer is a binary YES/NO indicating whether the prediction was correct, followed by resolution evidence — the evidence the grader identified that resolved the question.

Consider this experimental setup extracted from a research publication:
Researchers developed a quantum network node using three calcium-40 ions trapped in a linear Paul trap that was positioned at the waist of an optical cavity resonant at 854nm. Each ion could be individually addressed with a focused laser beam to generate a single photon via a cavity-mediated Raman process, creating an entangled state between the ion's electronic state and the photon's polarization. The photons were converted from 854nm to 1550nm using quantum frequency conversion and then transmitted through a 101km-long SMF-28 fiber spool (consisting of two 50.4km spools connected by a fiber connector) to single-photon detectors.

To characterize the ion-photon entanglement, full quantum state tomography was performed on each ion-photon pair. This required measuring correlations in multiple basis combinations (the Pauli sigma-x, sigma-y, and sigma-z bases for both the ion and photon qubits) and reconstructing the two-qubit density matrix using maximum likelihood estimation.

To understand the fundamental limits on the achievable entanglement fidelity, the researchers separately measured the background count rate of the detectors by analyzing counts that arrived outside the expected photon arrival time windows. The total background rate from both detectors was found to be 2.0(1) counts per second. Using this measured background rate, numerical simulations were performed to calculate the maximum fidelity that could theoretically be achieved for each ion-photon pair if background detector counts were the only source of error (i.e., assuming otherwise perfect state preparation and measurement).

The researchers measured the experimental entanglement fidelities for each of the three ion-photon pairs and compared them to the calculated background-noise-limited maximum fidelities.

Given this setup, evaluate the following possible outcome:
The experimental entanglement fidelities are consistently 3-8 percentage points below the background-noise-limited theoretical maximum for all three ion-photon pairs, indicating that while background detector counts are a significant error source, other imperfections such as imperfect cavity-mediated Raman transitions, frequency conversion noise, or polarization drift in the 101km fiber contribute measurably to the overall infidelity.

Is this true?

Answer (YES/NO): NO